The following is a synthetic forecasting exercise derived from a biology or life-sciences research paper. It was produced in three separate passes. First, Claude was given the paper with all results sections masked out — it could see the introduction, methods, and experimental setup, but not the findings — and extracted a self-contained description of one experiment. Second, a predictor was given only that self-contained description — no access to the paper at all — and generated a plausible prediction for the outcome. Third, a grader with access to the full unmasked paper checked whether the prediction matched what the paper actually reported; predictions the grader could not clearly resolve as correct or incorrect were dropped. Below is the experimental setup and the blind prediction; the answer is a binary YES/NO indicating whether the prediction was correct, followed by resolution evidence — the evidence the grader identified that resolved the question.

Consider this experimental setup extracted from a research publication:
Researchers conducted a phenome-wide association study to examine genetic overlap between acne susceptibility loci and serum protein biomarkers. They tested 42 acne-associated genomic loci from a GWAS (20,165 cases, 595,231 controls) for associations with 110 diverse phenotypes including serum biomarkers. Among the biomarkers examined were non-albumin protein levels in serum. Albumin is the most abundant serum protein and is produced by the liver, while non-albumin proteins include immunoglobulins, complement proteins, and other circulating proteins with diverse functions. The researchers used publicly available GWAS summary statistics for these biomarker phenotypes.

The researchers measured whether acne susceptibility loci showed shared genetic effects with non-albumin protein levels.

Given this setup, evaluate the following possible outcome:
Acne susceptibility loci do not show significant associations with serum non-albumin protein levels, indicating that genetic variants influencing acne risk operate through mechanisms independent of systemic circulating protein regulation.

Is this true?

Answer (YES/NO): NO